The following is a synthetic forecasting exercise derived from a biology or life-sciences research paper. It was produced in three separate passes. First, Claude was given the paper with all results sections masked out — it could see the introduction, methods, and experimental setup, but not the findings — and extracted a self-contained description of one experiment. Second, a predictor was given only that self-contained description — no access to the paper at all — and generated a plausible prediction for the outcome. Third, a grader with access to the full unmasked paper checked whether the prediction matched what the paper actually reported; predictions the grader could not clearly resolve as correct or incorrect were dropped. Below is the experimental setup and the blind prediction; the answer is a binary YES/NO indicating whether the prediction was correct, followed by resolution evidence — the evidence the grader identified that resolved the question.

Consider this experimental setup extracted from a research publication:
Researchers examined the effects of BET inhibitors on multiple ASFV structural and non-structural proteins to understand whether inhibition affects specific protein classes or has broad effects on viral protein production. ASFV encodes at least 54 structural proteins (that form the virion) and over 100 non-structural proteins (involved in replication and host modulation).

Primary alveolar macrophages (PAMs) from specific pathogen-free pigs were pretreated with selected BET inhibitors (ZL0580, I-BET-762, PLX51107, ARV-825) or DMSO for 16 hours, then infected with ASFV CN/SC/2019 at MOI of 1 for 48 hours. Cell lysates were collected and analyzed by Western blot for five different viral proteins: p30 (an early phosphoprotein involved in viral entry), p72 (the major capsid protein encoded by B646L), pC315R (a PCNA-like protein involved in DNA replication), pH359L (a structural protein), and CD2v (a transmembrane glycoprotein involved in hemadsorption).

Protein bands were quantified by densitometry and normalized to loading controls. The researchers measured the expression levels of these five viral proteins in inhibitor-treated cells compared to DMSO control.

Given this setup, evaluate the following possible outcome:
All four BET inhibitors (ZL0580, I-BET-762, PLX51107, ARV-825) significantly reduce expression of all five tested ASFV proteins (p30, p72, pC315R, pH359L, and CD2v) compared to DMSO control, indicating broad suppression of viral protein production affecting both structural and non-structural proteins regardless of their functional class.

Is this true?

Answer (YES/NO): NO